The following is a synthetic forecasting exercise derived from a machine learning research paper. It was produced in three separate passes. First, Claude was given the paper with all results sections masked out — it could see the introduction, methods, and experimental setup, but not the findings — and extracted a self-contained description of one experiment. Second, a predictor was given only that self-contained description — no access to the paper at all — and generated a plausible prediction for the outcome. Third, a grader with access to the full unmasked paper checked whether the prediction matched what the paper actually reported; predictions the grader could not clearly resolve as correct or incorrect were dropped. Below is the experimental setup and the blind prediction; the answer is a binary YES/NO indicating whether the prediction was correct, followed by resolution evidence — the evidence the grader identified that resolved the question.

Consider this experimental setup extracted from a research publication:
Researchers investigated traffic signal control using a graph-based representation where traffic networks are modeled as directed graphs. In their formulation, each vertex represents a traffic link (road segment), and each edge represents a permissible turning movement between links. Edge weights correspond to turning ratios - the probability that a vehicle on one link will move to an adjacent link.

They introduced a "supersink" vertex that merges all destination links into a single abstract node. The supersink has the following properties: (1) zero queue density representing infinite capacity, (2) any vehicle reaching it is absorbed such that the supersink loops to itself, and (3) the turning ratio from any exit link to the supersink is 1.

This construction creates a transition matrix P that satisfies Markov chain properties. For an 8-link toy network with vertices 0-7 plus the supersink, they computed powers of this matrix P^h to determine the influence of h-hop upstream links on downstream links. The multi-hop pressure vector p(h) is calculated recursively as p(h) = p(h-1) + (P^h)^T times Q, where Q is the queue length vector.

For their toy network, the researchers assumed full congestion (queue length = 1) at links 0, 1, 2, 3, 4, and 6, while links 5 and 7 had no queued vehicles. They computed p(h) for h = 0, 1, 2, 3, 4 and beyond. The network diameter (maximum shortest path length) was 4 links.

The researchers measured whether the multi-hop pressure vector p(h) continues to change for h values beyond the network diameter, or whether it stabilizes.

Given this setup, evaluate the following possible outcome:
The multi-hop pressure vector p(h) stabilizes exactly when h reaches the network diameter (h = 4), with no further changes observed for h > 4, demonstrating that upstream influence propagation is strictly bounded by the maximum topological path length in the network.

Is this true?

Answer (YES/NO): YES